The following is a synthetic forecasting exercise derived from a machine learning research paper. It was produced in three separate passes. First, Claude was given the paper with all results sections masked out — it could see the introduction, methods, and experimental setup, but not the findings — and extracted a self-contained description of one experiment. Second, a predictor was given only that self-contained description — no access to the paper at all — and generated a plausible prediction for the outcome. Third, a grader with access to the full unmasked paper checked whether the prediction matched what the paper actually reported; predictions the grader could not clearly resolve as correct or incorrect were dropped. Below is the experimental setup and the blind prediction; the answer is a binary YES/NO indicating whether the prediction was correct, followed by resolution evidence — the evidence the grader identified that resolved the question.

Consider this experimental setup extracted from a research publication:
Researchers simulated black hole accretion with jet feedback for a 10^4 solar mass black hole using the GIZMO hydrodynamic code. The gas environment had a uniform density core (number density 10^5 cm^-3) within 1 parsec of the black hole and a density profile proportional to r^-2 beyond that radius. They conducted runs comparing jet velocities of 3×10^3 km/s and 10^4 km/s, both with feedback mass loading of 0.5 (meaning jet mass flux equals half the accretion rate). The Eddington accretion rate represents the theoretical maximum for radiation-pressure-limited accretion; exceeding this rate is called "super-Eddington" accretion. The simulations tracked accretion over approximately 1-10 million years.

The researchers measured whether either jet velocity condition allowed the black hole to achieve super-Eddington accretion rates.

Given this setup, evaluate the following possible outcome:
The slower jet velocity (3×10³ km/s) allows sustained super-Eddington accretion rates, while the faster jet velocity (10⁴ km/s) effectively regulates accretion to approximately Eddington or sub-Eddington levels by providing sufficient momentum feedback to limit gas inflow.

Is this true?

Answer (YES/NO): NO